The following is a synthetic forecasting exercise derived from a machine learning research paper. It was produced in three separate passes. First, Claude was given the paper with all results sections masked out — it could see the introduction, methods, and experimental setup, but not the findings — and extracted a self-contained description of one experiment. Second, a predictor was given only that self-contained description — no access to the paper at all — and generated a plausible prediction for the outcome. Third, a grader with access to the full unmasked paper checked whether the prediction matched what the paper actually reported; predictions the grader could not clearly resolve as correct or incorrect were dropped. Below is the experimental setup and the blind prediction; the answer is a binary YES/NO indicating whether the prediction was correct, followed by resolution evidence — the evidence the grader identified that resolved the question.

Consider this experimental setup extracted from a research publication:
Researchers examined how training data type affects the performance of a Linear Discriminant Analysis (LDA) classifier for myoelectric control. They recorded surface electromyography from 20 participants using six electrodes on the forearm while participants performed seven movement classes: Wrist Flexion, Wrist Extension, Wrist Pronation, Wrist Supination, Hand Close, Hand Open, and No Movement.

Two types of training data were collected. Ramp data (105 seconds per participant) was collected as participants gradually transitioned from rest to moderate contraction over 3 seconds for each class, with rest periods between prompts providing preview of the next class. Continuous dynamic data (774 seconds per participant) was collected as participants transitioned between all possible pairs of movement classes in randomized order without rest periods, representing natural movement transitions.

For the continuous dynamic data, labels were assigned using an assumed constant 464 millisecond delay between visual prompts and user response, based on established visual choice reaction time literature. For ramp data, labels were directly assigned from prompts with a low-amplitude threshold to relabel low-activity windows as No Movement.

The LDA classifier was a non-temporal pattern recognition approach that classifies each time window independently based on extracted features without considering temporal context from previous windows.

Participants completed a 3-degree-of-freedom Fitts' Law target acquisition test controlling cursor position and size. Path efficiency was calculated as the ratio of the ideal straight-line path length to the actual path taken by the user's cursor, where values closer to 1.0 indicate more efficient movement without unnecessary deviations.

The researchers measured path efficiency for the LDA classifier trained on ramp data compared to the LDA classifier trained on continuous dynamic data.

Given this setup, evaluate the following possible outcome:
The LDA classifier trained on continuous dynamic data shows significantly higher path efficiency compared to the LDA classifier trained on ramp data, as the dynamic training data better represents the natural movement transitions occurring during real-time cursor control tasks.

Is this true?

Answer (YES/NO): NO